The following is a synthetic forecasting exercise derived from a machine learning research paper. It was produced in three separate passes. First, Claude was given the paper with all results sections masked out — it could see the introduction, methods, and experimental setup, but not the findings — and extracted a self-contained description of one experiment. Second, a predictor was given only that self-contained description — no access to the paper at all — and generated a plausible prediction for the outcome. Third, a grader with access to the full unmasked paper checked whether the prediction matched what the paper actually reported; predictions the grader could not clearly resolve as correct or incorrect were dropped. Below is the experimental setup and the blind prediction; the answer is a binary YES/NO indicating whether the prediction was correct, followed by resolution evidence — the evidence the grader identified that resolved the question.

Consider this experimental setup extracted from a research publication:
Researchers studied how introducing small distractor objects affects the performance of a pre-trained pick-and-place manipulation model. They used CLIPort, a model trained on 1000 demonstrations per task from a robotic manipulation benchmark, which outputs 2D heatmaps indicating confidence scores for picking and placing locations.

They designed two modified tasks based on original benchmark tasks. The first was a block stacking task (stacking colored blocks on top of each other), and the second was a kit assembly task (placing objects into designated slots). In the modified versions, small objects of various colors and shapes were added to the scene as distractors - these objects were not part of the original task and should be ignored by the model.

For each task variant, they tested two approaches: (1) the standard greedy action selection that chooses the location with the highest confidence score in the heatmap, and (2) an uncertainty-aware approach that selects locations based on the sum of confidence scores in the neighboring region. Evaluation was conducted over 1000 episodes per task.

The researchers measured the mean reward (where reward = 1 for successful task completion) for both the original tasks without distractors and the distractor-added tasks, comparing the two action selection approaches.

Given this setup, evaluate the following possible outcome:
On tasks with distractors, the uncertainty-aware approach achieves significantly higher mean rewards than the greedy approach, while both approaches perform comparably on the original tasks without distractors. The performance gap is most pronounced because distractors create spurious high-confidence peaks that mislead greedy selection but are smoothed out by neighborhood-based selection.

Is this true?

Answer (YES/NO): NO